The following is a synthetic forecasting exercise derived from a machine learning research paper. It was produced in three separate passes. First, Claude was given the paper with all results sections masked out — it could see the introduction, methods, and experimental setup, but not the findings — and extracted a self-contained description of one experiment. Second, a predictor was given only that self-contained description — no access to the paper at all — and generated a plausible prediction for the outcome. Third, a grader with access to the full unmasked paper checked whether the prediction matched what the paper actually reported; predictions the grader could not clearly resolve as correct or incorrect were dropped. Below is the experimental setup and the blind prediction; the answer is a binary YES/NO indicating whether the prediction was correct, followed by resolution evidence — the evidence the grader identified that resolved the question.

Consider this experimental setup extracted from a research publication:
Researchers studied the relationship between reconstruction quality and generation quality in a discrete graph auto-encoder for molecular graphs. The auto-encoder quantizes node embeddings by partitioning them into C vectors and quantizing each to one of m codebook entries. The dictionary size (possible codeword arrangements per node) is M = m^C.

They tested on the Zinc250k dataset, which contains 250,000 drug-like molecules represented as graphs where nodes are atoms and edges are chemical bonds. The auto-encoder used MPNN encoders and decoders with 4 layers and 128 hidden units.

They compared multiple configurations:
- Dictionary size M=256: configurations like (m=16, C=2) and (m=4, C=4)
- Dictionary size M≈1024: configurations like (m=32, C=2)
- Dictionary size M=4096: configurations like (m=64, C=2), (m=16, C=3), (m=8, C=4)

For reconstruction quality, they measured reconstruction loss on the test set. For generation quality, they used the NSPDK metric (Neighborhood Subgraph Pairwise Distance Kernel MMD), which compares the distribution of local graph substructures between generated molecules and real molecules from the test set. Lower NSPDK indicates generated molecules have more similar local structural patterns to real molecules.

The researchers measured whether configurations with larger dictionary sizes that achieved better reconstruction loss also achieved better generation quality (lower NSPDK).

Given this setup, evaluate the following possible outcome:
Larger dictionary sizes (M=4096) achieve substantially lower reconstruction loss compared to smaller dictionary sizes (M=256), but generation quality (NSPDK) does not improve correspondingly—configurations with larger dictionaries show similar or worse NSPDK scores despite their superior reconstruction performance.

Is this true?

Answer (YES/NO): YES